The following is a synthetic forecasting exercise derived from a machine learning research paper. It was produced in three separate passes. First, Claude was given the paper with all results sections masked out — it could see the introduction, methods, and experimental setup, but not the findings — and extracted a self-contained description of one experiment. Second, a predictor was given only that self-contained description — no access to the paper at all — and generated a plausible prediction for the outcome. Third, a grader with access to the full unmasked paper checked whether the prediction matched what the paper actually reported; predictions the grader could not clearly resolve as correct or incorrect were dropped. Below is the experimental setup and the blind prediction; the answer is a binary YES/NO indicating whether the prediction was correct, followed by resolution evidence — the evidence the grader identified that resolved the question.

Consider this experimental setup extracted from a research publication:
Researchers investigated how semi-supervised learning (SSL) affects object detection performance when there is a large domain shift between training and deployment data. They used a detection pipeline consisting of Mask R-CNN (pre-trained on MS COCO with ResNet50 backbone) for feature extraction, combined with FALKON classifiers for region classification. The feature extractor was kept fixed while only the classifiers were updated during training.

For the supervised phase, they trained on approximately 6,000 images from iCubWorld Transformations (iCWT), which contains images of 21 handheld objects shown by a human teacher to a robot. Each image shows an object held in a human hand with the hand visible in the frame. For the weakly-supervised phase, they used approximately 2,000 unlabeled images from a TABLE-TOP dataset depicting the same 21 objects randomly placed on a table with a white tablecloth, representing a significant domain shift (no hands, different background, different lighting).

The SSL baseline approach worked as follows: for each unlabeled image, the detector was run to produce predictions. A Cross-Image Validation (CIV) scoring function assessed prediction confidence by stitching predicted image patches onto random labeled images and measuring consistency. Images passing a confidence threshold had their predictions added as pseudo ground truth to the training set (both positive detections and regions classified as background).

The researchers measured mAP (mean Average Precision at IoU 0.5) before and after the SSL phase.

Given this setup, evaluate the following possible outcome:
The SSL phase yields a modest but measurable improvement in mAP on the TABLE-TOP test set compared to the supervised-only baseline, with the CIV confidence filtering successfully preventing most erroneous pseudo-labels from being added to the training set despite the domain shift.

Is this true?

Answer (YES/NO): NO